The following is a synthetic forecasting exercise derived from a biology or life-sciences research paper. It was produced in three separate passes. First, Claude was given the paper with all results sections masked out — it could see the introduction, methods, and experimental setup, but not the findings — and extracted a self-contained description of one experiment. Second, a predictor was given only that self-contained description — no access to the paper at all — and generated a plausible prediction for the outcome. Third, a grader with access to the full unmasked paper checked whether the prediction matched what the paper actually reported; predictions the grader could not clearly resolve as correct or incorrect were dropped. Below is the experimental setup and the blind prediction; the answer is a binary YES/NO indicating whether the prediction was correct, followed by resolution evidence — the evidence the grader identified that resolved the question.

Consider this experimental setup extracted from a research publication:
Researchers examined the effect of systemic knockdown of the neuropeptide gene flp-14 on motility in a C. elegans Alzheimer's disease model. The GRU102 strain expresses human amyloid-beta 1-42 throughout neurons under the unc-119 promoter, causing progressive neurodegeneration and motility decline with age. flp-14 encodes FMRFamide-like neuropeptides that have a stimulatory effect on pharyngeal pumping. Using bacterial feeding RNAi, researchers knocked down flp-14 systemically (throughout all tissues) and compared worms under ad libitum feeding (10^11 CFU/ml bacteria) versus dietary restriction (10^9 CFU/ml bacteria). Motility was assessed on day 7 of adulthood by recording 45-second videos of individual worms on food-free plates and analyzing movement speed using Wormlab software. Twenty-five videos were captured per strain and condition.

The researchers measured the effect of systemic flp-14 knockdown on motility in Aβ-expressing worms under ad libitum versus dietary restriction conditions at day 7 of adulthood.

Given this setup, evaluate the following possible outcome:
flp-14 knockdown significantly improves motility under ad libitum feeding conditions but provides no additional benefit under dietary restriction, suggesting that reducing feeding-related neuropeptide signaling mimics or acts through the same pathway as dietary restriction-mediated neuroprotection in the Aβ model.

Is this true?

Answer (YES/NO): NO